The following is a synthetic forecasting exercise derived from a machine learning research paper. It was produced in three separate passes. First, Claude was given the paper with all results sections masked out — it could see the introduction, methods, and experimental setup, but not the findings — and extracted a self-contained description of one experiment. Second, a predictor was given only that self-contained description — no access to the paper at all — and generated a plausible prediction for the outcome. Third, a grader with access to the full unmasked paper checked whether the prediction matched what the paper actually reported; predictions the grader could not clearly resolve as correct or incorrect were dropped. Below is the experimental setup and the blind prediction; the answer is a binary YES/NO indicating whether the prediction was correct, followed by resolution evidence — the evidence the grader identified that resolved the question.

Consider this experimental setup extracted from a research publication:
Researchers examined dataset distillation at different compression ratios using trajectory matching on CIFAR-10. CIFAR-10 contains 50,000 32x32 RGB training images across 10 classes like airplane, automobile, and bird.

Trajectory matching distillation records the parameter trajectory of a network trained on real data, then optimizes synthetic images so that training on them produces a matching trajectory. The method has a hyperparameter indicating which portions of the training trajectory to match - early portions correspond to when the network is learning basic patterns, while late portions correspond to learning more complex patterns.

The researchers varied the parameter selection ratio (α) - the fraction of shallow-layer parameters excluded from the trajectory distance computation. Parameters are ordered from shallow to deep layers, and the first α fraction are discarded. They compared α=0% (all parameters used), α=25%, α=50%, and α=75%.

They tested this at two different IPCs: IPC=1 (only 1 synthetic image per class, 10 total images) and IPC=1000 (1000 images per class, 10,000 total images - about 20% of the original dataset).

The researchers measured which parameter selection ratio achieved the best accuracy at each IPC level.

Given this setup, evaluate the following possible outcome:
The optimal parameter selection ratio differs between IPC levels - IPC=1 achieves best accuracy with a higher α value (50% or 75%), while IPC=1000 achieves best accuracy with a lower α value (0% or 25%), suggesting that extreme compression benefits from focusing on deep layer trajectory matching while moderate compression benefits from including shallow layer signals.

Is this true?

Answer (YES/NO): NO